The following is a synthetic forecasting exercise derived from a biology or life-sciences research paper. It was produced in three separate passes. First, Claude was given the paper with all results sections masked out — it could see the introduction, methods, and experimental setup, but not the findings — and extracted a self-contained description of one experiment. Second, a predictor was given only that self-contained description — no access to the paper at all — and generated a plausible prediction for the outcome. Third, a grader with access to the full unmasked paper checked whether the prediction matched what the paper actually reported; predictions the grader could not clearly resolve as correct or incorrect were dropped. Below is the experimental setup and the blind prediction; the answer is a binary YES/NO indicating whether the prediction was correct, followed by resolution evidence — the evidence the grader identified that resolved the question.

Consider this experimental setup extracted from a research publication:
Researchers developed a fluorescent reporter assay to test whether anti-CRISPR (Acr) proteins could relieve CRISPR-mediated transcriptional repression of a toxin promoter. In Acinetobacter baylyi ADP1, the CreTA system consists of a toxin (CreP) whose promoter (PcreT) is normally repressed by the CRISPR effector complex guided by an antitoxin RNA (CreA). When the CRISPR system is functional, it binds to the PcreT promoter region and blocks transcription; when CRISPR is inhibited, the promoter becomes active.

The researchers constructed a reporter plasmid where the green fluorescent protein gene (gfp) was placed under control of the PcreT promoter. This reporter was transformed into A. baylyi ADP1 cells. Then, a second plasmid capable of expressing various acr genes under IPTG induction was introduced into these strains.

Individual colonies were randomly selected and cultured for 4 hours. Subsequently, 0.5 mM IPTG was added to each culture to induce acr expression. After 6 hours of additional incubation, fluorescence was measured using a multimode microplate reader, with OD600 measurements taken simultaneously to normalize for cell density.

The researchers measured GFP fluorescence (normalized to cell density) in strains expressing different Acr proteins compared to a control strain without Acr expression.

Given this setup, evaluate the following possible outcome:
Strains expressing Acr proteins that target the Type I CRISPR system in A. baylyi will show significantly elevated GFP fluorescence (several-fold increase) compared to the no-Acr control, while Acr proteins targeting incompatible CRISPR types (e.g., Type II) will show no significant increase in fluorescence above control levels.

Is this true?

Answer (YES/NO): YES